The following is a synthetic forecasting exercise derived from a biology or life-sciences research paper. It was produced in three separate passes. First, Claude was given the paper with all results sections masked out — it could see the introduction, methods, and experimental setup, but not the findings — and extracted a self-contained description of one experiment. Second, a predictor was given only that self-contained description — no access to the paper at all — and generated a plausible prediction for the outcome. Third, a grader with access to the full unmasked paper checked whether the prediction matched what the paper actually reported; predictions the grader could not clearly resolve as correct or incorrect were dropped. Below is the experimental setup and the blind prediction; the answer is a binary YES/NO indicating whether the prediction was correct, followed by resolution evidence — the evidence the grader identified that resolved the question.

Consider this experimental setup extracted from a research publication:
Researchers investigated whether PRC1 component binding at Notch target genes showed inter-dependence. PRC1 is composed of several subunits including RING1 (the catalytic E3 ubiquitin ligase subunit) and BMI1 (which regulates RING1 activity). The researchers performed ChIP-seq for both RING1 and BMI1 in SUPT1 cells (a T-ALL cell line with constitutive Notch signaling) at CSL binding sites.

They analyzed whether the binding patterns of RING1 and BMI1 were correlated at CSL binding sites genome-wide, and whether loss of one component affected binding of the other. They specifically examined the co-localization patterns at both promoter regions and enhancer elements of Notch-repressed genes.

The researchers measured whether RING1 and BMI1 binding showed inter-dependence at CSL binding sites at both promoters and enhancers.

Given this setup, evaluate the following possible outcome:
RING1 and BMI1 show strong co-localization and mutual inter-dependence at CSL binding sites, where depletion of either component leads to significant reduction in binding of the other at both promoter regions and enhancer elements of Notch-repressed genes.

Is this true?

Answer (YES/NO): NO